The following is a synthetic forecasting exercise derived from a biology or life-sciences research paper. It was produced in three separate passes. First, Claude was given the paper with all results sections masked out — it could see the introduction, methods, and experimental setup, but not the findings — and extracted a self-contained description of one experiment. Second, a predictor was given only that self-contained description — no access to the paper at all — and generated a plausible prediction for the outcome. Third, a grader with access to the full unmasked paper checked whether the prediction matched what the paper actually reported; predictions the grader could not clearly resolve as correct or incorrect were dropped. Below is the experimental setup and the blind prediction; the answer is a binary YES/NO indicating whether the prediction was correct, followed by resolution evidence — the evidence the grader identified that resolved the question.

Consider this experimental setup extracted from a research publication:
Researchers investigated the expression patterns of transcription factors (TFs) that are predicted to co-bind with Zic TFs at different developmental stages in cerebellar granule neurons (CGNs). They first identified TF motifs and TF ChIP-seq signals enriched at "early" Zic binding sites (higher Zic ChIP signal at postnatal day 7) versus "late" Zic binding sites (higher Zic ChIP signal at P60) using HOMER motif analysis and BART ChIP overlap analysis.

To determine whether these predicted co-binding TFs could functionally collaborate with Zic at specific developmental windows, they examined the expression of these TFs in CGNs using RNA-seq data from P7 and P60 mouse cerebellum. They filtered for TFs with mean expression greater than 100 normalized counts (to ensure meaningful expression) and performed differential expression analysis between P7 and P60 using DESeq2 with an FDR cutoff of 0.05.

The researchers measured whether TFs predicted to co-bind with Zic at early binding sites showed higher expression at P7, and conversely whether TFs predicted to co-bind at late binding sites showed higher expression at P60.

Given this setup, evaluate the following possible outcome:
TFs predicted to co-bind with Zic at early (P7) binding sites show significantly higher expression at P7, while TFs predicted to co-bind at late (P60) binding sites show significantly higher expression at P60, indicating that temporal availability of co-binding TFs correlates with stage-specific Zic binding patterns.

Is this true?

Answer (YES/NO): YES